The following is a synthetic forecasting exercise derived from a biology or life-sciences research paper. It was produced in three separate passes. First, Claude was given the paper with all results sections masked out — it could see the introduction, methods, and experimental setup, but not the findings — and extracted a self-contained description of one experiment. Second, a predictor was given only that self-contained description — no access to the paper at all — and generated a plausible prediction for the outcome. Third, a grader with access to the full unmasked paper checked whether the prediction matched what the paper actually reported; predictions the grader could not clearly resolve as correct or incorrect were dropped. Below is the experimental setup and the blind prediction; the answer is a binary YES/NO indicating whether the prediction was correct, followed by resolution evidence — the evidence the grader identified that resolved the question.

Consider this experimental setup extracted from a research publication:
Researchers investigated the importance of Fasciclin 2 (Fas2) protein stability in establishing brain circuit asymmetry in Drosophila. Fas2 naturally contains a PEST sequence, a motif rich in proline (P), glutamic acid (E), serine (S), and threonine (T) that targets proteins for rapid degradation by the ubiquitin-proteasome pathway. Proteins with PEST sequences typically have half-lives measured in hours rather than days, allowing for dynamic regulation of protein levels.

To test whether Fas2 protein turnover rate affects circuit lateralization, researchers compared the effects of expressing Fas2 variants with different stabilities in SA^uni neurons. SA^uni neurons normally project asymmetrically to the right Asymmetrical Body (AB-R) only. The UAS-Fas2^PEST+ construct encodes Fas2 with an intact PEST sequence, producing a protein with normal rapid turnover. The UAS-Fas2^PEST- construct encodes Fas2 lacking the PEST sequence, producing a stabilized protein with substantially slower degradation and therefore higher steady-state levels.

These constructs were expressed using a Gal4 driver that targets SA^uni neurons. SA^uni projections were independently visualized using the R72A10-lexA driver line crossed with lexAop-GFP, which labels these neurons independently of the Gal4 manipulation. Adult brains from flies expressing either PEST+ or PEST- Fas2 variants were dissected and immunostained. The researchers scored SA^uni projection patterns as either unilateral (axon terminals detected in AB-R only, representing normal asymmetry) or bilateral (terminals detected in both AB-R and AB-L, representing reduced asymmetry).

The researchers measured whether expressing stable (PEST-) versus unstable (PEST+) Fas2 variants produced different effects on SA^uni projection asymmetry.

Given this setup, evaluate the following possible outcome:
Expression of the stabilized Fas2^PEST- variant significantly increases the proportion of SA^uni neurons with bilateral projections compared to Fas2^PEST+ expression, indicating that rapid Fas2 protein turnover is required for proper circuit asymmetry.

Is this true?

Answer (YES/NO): NO